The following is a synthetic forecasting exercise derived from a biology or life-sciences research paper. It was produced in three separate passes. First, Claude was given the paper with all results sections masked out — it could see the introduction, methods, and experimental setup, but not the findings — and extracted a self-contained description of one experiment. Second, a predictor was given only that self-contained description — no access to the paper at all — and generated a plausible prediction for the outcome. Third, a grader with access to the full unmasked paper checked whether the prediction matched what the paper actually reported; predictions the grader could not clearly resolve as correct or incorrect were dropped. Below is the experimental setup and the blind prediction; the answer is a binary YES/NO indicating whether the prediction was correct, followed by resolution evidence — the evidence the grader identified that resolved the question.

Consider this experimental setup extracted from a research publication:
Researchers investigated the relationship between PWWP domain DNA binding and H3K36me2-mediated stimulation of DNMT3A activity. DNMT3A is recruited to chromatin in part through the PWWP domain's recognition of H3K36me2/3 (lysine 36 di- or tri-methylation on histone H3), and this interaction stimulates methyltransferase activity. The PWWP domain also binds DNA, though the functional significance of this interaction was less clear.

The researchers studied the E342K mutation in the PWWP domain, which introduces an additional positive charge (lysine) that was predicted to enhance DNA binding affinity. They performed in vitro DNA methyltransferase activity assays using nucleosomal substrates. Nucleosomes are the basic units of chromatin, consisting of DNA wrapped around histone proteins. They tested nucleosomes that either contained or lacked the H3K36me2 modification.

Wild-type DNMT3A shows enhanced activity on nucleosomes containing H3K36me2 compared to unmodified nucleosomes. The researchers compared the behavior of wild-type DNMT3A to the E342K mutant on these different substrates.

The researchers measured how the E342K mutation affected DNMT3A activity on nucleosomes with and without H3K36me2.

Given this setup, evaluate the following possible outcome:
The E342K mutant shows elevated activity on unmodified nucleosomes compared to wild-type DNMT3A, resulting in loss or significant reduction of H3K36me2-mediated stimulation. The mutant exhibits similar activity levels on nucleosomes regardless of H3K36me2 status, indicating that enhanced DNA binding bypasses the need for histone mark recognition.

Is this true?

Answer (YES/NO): YES